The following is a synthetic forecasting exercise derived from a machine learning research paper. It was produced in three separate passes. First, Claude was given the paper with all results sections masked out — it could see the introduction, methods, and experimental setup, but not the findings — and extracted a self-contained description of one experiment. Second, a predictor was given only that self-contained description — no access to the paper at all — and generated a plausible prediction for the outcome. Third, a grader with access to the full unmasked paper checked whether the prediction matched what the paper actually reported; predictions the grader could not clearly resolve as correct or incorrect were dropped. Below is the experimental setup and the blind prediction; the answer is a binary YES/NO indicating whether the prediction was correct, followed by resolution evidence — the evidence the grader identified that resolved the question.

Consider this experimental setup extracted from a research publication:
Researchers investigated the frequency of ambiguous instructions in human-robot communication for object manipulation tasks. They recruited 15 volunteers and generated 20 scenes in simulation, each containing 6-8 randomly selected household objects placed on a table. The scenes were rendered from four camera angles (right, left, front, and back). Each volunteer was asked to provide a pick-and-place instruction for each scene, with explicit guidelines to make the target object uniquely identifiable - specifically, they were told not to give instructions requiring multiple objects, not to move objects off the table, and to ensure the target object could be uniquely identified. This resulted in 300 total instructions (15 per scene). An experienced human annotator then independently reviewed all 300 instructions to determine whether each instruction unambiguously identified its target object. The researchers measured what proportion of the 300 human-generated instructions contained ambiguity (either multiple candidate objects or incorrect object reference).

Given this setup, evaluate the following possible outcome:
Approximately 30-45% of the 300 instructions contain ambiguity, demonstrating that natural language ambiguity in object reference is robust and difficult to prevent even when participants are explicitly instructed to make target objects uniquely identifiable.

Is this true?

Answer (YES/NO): NO